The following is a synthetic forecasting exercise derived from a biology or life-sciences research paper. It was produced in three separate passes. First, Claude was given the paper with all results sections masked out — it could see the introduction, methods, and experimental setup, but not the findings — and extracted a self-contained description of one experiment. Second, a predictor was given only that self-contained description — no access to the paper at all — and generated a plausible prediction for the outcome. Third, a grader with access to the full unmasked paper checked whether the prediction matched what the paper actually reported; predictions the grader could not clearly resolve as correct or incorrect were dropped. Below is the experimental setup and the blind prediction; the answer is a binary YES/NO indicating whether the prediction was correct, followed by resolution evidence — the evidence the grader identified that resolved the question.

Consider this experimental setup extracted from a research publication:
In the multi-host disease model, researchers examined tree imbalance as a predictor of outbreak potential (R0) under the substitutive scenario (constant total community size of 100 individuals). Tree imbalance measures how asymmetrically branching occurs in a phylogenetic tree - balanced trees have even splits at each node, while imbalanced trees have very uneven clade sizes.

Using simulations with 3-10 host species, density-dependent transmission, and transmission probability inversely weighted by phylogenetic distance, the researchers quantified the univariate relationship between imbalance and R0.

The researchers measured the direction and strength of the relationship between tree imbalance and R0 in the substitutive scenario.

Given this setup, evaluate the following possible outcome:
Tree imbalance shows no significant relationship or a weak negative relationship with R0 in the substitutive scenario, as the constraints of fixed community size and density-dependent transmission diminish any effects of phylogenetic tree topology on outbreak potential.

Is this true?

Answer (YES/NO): NO